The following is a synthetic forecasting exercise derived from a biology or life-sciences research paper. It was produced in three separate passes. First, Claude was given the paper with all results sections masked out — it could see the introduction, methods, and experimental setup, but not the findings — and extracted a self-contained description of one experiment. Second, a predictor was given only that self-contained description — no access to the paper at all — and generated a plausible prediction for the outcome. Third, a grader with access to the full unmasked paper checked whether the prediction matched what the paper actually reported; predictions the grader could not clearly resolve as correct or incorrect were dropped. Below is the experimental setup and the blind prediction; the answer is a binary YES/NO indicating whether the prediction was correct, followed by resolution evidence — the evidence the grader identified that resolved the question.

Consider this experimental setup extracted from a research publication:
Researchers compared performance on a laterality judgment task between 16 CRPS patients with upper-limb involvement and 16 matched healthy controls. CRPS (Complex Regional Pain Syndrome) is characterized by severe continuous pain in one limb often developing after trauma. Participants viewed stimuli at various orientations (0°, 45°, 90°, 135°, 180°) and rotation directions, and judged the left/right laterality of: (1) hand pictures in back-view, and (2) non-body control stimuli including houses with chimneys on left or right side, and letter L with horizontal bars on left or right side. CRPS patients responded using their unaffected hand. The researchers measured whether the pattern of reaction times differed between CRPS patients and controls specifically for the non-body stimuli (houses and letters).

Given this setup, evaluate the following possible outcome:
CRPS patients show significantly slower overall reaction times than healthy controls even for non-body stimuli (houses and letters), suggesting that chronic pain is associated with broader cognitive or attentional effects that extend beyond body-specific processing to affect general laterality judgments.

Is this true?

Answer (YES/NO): NO